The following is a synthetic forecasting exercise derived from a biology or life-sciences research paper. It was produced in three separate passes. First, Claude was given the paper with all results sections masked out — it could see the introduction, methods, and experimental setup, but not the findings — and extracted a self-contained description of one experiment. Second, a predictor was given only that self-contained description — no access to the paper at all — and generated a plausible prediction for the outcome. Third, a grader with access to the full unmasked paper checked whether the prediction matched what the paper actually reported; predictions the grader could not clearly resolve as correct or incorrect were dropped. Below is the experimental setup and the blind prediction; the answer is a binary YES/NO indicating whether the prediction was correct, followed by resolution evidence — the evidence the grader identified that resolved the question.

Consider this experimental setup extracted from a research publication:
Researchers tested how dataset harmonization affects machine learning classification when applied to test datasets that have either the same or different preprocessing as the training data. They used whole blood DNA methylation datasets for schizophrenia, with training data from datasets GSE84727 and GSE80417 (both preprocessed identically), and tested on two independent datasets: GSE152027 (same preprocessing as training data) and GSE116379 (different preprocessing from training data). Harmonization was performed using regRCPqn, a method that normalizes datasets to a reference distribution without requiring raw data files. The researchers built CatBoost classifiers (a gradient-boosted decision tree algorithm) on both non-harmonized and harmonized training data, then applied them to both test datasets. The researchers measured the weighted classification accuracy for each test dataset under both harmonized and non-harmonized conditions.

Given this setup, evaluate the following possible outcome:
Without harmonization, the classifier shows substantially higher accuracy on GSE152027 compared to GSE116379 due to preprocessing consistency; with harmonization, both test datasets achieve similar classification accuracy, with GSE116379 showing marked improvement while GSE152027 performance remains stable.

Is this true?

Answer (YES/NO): NO